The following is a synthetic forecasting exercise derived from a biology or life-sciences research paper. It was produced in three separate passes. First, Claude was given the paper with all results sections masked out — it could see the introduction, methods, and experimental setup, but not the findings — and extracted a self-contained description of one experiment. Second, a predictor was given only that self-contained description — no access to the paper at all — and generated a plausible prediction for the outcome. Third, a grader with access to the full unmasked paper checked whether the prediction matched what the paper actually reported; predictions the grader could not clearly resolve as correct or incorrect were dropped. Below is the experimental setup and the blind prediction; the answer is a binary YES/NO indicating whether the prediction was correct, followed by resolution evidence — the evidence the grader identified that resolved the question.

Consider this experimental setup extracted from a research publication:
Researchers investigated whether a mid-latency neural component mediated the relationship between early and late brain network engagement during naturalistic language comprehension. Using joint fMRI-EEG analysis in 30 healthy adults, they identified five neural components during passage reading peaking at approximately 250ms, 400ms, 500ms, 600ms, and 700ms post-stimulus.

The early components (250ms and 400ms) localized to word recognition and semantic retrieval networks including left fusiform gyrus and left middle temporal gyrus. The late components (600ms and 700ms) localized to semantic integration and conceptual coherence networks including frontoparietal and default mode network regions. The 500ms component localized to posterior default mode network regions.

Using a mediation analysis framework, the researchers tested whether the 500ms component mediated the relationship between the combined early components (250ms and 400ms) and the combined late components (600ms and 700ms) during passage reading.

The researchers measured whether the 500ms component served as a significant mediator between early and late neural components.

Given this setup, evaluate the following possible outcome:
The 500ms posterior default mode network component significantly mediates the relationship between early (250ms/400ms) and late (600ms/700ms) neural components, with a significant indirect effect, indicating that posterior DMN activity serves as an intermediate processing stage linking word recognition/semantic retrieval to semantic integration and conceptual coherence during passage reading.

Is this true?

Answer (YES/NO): YES